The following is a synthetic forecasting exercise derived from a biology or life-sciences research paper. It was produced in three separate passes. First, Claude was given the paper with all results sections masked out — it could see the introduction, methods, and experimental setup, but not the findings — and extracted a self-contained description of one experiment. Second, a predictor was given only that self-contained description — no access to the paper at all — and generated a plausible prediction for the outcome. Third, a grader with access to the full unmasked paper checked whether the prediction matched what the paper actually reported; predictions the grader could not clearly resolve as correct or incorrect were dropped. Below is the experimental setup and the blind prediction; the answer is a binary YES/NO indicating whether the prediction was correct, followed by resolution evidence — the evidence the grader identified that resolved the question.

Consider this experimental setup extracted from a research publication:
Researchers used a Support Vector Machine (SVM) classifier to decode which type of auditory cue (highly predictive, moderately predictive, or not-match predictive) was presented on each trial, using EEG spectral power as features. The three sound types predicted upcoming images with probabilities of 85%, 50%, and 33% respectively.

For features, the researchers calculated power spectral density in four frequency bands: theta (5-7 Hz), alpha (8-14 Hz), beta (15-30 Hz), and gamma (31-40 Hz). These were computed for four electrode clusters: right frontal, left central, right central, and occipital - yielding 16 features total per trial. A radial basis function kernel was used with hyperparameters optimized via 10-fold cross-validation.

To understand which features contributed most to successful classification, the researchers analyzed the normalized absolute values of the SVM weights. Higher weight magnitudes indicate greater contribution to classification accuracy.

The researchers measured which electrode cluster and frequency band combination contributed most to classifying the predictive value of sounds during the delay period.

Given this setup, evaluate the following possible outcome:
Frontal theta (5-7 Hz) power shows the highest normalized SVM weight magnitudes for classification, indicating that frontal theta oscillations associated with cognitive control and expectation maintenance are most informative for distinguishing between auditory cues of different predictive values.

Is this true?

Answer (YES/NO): NO